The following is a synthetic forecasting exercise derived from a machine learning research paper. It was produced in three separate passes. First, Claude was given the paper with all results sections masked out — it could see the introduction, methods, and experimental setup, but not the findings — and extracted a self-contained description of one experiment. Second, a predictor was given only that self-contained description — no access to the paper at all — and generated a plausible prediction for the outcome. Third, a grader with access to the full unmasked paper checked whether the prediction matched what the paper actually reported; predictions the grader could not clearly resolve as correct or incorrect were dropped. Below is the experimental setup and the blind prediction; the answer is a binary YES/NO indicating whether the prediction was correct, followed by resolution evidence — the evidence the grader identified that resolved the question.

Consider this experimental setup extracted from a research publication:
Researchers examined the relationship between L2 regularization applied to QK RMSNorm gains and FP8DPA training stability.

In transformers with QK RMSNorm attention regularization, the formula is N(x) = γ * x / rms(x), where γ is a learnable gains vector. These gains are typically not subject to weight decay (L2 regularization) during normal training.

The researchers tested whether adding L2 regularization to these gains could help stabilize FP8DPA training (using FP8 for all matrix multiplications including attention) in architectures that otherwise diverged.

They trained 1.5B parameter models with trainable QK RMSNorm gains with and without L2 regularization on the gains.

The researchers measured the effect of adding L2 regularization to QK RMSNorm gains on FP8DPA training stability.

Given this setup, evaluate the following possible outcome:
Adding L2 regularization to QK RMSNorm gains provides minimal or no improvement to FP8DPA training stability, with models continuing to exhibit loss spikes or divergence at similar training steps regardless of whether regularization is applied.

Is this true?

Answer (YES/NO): NO